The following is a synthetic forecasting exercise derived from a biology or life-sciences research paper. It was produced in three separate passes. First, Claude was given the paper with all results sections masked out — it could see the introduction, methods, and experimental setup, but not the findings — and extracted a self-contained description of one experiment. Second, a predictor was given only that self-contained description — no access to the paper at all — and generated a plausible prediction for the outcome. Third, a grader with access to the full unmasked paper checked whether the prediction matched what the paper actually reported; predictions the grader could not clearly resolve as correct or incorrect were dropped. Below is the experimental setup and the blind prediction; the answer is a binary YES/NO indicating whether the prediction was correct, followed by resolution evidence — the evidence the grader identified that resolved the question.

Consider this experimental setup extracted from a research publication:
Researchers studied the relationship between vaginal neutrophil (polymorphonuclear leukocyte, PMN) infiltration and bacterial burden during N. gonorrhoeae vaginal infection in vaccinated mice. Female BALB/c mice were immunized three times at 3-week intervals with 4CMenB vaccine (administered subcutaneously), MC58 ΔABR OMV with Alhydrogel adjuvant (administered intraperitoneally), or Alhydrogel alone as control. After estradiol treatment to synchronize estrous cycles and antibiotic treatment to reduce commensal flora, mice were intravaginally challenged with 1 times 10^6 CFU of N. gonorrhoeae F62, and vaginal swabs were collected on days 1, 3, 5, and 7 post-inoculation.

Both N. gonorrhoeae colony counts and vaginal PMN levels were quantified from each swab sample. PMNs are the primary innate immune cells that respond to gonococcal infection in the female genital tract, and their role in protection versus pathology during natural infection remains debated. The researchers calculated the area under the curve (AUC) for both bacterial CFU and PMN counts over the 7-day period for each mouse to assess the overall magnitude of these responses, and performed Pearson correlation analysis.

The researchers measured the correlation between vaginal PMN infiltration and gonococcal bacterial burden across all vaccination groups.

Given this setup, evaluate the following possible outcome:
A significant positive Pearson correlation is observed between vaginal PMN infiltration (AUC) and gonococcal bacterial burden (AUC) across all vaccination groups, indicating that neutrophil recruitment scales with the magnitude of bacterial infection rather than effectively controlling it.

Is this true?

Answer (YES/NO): NO